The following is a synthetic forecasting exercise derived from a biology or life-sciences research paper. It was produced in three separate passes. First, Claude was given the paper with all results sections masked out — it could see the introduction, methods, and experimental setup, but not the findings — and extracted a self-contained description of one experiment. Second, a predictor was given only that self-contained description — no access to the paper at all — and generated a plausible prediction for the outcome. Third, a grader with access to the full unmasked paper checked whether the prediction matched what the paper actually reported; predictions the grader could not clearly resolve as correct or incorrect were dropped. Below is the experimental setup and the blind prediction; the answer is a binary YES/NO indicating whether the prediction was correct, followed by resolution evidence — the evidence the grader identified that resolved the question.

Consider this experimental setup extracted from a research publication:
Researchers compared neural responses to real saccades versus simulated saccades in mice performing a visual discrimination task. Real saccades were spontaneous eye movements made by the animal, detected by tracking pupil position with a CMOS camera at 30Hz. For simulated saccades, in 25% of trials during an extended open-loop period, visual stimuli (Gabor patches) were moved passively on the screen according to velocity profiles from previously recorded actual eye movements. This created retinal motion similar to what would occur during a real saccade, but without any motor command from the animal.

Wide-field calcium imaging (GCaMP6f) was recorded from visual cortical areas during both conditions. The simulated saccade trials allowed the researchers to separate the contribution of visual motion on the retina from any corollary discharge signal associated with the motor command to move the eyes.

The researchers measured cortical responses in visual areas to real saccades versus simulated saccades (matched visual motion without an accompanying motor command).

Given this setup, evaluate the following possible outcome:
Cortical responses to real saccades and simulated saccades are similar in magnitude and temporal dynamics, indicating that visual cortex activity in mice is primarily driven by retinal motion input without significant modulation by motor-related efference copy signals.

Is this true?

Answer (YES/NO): NO